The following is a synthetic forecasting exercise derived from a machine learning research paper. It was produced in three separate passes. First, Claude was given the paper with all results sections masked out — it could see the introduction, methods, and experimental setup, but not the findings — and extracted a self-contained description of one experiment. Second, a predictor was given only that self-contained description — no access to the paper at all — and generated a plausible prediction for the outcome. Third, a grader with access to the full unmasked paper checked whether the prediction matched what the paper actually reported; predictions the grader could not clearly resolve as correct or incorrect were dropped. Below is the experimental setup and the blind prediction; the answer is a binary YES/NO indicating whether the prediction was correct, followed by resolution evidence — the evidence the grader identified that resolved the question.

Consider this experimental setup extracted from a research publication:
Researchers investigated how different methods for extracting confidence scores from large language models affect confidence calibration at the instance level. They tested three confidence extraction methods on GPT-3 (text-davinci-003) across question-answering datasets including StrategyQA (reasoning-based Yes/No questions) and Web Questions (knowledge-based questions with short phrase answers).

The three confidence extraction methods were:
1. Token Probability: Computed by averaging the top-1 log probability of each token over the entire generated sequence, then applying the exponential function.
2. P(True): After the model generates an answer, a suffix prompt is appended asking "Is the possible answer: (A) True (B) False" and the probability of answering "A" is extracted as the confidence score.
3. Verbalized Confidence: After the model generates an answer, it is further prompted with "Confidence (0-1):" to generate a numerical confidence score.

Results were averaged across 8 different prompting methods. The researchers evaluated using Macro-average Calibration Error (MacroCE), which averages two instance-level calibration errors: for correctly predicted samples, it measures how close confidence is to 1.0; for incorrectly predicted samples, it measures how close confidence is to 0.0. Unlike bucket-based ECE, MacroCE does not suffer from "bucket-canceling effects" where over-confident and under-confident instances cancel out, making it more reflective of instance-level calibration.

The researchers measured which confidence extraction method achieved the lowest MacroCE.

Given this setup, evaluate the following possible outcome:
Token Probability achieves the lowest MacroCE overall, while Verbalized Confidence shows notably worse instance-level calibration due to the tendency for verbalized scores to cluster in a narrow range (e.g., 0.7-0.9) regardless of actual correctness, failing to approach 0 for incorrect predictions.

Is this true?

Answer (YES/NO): NO